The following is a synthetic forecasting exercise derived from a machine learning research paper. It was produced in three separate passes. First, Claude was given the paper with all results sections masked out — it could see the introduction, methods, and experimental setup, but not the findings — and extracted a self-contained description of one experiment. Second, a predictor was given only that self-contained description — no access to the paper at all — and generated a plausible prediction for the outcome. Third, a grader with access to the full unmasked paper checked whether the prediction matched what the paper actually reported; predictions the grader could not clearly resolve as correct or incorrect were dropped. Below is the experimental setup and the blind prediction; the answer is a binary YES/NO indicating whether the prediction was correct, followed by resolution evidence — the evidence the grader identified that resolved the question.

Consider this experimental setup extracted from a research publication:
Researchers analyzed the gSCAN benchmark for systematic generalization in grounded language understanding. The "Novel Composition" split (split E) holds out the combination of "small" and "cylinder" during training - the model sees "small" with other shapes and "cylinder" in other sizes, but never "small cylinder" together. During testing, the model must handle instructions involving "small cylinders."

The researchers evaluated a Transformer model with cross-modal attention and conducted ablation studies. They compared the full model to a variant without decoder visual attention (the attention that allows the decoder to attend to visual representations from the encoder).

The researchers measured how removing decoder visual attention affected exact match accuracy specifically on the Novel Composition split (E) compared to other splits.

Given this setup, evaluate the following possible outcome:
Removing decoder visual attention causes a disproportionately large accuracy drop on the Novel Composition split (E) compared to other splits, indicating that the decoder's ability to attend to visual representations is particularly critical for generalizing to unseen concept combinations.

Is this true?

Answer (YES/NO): YES